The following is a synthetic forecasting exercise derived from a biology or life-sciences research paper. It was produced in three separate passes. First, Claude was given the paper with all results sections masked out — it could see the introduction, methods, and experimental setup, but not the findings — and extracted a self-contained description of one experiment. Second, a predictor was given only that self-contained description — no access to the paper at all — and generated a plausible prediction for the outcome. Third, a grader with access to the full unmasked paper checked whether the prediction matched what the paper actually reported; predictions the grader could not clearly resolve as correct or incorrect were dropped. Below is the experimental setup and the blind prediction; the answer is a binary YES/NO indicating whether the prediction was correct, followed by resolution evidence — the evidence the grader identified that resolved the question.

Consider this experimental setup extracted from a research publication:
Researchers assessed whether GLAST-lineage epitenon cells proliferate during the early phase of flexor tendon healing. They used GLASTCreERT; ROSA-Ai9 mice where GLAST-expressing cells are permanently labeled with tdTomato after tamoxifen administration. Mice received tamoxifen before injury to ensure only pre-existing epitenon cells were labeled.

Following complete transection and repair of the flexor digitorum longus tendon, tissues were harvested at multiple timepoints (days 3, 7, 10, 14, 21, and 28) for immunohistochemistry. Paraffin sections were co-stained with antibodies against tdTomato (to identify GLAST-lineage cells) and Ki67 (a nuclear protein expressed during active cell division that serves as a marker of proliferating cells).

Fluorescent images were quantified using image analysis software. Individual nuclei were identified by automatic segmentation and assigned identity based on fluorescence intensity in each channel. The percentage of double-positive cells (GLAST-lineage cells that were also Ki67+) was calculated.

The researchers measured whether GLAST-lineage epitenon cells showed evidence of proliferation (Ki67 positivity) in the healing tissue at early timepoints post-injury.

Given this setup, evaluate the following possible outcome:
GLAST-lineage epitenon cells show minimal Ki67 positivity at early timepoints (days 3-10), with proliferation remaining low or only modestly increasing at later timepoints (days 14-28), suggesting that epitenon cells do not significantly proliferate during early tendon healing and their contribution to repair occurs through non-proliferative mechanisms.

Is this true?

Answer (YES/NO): NO